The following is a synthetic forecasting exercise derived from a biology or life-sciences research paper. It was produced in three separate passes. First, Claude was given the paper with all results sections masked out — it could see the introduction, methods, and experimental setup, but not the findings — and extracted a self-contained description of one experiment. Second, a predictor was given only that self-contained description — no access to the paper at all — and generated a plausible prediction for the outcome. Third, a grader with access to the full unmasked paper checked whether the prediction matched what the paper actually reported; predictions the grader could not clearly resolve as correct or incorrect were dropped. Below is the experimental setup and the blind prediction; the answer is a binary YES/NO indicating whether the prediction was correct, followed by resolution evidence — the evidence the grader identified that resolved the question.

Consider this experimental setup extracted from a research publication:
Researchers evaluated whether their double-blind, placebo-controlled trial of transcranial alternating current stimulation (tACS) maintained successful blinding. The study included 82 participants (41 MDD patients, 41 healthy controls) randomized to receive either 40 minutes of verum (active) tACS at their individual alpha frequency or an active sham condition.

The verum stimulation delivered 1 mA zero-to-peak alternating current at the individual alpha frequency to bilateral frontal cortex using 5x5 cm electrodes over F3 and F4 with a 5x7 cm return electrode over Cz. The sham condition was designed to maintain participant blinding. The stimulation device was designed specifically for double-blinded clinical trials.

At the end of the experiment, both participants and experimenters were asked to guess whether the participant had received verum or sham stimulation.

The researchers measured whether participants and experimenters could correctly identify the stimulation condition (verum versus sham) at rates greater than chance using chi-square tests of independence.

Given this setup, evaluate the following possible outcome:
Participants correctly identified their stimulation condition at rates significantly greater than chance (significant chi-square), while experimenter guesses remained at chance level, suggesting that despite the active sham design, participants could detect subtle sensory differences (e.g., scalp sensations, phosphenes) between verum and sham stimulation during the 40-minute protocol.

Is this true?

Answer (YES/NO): NO